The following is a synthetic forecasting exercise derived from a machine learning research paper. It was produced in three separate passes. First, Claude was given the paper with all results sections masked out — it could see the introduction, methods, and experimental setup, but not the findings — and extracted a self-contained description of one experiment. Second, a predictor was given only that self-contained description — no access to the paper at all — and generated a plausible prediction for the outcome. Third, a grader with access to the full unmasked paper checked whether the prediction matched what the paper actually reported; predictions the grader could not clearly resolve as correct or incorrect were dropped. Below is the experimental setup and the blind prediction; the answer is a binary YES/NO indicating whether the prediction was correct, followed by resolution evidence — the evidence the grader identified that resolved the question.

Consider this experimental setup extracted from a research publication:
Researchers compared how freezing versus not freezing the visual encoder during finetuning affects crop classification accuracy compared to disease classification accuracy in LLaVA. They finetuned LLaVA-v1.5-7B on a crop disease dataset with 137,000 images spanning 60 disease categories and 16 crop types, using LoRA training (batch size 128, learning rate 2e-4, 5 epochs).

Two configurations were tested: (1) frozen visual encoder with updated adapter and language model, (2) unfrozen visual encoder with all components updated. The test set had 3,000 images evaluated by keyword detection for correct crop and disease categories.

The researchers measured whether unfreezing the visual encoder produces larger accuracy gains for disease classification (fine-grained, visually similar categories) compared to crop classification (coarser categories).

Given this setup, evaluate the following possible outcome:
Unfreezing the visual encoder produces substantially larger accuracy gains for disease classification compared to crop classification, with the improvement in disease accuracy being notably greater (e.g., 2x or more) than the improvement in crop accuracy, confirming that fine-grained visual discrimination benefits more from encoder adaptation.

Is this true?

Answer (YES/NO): YES